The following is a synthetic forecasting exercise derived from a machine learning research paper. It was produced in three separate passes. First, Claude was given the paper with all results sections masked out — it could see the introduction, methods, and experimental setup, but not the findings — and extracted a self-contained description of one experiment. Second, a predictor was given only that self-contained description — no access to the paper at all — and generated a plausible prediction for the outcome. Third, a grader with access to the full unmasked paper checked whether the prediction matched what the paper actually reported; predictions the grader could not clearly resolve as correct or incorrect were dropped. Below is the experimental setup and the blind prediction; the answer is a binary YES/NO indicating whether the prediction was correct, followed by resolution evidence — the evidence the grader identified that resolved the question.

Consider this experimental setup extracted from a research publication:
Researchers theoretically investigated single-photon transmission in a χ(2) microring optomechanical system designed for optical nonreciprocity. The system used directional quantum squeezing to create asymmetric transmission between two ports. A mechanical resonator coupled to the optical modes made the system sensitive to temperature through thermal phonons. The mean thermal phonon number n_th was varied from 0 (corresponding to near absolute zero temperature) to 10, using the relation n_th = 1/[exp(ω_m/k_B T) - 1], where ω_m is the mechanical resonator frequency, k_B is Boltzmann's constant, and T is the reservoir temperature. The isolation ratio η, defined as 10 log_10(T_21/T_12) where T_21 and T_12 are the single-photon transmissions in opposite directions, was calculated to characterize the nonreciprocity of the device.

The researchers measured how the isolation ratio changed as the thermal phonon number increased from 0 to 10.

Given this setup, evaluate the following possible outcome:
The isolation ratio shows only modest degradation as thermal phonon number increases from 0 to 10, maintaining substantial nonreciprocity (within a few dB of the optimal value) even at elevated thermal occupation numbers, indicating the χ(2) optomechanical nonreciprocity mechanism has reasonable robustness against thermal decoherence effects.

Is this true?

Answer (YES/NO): NO